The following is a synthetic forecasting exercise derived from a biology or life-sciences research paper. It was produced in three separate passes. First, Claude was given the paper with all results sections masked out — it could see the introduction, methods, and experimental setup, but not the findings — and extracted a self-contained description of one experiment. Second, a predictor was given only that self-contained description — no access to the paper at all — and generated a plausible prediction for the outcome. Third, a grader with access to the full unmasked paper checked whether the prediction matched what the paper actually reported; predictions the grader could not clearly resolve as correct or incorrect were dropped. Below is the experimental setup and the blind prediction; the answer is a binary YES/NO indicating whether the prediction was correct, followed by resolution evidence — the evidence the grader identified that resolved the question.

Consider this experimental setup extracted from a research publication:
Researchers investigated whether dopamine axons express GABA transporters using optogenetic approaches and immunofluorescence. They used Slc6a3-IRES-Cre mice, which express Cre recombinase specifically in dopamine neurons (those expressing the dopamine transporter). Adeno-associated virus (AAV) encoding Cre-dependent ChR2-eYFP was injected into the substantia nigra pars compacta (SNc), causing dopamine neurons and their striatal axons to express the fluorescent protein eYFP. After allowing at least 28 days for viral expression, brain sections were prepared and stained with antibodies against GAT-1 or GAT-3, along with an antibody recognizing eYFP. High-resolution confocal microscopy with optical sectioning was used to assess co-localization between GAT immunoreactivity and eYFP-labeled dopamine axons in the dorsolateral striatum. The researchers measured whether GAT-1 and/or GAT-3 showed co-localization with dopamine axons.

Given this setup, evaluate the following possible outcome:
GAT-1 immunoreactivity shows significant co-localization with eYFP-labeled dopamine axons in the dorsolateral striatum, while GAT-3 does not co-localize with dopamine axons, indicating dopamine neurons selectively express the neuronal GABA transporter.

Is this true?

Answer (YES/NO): NO